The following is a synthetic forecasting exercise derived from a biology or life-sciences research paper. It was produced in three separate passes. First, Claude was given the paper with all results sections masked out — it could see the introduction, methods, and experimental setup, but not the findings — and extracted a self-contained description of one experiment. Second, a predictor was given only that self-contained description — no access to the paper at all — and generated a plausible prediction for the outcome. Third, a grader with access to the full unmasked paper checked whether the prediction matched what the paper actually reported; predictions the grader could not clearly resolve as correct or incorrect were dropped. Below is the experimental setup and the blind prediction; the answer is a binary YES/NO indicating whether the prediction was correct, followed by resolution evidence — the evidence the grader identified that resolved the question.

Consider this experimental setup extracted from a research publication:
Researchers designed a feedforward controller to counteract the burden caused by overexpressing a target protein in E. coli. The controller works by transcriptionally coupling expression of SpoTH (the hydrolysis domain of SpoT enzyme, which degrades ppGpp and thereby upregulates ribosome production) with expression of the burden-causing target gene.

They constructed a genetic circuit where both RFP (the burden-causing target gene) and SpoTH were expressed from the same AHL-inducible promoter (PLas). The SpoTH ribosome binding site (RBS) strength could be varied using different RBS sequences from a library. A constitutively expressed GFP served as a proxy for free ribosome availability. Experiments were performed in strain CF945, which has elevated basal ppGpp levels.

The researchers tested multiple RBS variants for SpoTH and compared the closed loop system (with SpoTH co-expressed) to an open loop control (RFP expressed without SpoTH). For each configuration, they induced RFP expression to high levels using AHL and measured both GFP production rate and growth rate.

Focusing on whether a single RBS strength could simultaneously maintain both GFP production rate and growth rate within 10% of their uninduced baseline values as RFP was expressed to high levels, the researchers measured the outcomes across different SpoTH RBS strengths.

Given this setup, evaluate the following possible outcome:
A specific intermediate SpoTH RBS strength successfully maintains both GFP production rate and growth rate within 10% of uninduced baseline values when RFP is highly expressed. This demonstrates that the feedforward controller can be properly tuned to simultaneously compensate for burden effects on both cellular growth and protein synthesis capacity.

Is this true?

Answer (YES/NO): NO